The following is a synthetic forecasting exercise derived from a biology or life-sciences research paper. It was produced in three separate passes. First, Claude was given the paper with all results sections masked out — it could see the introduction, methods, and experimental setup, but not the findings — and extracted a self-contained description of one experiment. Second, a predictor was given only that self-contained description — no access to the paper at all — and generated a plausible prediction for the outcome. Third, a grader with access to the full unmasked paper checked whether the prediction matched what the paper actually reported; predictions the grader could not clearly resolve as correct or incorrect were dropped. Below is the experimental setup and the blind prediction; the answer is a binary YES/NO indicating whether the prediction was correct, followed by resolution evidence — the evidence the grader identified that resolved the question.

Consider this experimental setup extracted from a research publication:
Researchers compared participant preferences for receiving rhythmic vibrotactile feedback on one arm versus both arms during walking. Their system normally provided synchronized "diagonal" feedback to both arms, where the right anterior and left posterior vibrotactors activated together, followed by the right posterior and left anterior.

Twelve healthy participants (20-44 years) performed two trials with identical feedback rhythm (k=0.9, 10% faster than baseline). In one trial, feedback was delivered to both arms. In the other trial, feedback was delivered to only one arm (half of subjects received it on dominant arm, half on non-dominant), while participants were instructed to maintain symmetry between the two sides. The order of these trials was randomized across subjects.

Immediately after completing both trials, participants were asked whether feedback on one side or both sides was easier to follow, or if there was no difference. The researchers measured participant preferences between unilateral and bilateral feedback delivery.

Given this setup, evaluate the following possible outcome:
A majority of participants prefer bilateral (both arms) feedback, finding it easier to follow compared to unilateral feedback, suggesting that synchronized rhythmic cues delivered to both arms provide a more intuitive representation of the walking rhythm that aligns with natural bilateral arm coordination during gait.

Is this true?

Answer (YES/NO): NO